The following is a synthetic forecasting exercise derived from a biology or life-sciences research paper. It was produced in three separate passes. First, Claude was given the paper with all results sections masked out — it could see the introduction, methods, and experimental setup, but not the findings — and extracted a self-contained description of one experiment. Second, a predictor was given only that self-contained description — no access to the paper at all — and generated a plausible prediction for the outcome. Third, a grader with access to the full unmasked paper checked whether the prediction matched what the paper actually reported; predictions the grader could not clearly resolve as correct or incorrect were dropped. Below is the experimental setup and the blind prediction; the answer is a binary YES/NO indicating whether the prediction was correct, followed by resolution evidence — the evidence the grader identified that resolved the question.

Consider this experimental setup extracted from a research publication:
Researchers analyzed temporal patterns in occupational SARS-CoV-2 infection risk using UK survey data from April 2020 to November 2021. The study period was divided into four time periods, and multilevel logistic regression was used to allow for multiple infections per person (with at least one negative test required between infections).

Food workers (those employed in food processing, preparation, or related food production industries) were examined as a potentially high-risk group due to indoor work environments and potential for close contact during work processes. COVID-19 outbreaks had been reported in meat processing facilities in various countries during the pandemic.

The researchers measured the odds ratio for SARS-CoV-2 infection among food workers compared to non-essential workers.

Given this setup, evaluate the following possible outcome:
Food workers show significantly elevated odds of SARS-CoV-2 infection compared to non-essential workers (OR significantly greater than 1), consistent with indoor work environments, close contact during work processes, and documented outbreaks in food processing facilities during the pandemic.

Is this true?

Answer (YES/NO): NO